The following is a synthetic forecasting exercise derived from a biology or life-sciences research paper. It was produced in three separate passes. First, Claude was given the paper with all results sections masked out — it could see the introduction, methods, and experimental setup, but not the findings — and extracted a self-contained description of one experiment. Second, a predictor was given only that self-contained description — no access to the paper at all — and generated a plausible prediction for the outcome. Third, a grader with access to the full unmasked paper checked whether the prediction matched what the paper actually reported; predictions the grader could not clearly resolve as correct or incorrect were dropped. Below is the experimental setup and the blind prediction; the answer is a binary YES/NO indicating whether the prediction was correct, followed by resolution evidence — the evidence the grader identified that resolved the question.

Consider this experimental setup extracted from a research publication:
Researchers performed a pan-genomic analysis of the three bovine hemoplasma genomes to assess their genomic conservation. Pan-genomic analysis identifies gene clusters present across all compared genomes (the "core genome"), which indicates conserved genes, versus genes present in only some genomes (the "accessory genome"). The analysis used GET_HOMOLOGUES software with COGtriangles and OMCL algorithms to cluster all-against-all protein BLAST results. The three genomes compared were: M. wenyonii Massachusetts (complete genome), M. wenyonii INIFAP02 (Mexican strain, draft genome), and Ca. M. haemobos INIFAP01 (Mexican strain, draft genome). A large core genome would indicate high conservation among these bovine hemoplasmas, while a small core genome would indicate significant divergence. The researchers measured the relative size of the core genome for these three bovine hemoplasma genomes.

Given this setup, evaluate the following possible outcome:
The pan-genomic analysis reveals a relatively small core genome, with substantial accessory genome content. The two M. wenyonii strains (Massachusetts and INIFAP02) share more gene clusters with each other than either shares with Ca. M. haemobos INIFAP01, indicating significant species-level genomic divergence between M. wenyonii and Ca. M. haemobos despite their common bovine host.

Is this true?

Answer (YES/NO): YES